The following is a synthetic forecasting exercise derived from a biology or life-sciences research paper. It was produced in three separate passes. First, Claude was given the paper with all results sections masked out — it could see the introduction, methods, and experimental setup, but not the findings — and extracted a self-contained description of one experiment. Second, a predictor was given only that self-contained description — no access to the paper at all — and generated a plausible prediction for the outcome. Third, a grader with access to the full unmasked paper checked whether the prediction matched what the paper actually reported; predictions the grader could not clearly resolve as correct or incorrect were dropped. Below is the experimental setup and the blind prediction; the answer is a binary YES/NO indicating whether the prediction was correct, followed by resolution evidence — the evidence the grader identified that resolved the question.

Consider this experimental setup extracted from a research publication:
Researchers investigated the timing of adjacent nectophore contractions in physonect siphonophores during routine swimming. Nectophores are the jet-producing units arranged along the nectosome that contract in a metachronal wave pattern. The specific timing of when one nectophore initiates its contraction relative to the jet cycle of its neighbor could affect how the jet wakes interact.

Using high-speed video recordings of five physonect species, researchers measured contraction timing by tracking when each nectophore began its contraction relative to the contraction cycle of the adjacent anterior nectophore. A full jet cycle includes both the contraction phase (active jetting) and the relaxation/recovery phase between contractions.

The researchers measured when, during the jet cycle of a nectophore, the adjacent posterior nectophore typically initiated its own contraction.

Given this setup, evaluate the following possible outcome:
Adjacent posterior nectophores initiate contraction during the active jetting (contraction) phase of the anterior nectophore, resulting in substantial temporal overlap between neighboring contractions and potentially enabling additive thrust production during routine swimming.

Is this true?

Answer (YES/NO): NO